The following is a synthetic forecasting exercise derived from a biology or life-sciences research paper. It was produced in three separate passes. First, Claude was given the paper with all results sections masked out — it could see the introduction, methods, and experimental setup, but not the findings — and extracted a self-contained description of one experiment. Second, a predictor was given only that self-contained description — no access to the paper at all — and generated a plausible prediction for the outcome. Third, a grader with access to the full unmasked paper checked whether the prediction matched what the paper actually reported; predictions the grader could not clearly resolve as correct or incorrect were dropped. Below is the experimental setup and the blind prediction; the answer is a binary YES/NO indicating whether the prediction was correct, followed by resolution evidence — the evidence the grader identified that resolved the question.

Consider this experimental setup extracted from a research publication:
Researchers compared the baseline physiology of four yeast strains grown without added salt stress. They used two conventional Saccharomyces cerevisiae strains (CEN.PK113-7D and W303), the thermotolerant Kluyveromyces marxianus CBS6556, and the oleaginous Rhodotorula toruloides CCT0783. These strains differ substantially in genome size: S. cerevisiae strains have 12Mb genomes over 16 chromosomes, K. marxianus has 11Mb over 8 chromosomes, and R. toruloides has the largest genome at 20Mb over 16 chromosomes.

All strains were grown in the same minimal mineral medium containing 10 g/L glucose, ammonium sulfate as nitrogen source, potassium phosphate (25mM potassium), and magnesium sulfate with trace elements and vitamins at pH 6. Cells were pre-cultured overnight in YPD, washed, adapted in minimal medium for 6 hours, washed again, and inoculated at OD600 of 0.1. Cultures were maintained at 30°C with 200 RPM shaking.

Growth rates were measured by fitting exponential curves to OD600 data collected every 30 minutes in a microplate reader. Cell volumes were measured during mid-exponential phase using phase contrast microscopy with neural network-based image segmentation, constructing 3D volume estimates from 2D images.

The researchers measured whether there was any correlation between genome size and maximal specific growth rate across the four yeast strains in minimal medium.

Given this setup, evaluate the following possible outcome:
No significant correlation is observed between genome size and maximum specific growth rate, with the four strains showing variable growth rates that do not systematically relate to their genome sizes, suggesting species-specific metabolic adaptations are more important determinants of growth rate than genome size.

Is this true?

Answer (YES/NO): NO